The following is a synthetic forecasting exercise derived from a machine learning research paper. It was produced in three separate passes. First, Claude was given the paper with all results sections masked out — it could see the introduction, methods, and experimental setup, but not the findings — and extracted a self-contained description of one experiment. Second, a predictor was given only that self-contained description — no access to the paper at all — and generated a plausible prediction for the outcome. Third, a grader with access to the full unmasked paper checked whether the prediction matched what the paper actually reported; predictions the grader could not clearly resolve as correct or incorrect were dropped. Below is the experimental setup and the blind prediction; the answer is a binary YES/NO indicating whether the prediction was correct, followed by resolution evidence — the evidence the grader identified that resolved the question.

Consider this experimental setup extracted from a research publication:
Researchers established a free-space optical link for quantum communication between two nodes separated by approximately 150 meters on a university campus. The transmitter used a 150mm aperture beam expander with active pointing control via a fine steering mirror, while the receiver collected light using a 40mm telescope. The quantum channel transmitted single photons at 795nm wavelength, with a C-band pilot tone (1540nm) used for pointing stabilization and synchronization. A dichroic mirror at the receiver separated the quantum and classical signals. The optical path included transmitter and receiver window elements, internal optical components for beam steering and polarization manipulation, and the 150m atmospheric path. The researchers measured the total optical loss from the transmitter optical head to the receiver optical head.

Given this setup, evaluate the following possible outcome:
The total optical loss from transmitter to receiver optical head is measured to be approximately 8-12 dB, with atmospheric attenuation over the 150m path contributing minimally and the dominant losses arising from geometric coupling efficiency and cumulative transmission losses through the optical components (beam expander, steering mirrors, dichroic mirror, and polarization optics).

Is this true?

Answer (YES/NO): NO